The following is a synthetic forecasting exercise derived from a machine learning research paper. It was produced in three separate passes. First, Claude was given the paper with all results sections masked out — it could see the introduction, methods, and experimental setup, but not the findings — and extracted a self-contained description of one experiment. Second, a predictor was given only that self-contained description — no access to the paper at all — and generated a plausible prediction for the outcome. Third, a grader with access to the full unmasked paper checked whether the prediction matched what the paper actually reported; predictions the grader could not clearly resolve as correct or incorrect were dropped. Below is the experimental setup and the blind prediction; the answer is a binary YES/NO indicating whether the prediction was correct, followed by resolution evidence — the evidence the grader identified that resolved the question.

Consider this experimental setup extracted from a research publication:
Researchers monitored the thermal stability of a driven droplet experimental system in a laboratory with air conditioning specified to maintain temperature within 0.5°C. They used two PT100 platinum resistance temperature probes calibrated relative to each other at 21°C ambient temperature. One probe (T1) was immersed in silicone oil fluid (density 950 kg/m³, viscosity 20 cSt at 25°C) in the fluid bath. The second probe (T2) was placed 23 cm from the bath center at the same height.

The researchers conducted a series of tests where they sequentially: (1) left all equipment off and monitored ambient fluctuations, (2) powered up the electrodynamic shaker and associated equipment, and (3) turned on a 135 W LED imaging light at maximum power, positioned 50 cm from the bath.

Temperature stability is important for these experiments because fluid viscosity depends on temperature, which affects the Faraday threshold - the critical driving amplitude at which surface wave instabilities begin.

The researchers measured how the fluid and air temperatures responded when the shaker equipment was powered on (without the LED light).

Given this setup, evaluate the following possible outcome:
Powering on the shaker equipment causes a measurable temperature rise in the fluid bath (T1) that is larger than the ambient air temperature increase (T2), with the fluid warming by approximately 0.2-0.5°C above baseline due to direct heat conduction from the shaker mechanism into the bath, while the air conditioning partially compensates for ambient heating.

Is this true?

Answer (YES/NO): NO